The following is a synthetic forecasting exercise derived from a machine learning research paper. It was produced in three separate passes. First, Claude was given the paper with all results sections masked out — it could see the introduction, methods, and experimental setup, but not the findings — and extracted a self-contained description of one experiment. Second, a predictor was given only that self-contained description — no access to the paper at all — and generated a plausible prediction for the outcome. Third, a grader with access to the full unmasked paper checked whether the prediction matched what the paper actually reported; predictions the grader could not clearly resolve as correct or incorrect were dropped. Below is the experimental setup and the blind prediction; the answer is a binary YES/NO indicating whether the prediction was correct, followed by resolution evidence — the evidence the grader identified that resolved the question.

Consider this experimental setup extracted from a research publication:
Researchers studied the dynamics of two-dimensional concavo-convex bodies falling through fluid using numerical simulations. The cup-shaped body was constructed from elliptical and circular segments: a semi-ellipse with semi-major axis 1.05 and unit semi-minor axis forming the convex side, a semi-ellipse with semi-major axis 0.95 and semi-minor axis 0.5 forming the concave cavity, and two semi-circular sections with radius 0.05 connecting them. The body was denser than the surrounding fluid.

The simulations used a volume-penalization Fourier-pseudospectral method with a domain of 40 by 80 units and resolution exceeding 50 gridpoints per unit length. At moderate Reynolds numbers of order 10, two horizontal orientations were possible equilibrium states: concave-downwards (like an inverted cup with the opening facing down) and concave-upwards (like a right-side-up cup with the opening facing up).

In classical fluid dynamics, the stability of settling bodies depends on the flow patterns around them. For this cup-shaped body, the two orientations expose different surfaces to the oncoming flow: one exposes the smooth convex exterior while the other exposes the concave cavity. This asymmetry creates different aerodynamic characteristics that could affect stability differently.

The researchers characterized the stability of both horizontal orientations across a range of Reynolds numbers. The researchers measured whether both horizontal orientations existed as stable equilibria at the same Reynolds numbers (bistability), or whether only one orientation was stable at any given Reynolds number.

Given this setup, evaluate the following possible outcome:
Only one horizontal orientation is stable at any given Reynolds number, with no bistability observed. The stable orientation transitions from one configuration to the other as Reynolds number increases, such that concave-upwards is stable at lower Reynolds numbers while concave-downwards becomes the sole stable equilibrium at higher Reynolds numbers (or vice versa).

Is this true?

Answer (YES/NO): NO